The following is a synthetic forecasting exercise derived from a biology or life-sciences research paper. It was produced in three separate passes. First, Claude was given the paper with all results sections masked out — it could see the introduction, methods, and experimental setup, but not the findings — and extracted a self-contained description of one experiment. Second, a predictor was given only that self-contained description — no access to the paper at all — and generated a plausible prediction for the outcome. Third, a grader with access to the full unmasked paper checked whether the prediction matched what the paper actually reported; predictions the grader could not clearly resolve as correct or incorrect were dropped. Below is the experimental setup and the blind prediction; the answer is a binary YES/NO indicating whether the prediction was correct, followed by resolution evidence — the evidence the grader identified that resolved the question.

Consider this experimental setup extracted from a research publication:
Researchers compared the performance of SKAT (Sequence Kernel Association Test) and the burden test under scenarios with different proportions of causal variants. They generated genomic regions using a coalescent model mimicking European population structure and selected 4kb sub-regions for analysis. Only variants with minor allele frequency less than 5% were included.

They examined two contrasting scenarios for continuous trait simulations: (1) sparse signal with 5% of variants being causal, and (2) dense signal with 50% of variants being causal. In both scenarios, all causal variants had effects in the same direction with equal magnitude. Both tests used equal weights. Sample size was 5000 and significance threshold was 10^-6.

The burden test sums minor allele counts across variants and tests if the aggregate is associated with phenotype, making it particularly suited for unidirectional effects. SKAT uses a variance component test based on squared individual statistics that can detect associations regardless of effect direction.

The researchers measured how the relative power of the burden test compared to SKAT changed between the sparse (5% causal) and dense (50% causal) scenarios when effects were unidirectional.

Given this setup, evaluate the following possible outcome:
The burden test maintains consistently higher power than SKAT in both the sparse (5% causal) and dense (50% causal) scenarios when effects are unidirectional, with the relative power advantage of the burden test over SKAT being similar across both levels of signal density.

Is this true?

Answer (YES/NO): NO